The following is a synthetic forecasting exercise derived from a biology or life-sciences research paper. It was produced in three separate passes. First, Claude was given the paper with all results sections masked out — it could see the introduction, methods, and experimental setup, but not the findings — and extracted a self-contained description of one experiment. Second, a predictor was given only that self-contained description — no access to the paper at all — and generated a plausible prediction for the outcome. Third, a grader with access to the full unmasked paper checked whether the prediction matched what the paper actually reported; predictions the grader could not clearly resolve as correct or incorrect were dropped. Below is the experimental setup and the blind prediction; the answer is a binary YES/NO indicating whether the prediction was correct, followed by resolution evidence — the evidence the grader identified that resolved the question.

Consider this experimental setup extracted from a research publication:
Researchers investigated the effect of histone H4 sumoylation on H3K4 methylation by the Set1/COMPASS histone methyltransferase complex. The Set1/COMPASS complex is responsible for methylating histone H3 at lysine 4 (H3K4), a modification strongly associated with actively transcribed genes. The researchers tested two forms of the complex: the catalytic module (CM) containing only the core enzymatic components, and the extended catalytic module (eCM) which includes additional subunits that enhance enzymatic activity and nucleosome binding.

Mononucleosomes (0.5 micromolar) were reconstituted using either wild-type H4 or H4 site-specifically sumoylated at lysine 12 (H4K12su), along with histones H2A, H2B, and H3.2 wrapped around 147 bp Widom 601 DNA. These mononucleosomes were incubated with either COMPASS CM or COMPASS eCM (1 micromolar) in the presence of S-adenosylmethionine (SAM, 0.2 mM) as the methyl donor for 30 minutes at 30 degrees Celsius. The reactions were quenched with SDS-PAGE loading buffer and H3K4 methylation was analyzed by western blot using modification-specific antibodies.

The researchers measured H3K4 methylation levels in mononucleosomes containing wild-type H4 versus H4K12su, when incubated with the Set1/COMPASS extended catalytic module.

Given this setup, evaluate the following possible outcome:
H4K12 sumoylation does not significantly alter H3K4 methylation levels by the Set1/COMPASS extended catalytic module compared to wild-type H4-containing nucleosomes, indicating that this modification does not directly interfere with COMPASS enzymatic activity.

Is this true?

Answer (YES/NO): NO